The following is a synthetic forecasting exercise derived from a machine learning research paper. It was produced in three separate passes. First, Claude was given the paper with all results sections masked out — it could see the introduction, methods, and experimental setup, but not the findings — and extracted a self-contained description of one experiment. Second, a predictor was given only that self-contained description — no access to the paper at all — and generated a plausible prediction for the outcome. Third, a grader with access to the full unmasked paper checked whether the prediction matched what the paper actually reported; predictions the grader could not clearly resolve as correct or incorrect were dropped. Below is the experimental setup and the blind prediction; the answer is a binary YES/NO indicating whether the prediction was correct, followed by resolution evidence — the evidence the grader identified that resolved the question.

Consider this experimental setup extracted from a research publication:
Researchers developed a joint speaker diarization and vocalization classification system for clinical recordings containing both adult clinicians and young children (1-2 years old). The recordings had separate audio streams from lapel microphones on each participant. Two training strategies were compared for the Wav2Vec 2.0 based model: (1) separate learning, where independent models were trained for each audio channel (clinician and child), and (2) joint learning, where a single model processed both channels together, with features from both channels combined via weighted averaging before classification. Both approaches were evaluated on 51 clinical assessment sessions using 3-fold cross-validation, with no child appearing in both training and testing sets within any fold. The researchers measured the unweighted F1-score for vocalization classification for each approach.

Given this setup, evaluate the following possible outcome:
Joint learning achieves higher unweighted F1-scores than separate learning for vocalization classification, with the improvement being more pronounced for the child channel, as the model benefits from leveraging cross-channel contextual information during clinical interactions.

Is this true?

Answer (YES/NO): YES